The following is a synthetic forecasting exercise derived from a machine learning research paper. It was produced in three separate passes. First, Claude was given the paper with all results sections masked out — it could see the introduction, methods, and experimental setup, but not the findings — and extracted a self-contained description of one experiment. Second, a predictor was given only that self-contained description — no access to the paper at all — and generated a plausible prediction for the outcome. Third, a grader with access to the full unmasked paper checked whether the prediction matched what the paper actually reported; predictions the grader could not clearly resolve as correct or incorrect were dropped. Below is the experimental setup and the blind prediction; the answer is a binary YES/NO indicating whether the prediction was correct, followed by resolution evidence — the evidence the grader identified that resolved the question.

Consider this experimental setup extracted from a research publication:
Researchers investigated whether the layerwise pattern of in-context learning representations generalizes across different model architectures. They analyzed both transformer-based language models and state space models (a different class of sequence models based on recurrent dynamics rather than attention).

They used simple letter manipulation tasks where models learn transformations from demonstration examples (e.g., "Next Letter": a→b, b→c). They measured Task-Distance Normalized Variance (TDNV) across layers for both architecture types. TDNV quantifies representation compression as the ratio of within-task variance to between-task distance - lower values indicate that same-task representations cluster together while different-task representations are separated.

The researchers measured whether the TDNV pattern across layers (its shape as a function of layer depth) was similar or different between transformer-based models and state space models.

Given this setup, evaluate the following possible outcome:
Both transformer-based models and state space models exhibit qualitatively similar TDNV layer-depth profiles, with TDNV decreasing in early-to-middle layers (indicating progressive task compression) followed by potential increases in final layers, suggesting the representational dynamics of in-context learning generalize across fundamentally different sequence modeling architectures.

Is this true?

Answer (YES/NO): YES